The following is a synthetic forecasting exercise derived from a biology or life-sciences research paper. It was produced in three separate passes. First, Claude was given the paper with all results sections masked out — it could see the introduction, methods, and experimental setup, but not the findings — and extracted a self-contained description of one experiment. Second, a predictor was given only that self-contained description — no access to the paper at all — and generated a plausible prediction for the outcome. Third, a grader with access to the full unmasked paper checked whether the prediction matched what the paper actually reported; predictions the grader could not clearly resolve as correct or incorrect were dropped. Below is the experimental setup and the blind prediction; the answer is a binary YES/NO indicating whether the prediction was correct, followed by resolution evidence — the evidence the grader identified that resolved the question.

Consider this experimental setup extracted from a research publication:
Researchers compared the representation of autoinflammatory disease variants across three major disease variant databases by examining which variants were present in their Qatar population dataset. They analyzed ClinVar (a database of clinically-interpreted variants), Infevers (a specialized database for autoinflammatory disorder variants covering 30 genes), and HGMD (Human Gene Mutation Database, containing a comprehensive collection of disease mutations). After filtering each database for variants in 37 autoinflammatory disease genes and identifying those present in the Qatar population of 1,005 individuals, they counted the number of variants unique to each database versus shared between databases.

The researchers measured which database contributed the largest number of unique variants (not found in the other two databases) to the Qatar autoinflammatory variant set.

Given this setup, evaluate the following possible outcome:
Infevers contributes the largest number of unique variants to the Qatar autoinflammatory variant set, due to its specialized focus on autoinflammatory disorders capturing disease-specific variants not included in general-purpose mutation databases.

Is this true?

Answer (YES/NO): YES